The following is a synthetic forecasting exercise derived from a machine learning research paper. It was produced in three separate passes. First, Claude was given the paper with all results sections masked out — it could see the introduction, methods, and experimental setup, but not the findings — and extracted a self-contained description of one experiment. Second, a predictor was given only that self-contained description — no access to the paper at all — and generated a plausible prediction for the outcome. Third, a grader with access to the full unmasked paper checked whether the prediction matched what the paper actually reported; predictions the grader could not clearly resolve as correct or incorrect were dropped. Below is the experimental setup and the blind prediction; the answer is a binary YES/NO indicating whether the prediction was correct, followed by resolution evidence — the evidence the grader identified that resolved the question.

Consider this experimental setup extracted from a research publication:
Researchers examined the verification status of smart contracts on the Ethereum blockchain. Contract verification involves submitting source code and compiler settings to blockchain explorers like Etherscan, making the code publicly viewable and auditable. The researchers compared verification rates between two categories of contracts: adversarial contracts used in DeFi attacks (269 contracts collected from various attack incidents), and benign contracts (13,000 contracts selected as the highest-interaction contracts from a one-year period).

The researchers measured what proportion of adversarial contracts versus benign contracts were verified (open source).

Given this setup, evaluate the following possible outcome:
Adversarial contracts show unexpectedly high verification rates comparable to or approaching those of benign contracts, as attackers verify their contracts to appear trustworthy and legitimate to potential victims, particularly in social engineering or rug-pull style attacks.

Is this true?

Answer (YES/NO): NO